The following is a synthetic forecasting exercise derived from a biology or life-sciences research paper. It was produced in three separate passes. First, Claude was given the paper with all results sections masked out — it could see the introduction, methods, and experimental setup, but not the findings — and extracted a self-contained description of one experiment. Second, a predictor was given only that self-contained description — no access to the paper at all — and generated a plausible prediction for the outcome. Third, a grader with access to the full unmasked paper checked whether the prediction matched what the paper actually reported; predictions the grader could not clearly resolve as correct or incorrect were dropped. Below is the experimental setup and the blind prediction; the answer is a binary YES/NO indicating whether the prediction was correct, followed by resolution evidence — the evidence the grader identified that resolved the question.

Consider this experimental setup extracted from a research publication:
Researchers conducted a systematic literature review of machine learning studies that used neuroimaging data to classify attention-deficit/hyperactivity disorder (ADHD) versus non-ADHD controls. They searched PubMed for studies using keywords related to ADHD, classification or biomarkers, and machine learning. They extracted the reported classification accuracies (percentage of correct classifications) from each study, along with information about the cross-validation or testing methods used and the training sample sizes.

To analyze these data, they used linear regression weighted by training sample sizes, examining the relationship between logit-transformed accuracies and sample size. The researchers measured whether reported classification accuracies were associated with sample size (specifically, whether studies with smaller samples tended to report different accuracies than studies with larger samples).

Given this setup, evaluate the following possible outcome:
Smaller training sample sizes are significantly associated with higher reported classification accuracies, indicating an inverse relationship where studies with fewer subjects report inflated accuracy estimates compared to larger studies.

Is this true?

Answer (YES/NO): NO